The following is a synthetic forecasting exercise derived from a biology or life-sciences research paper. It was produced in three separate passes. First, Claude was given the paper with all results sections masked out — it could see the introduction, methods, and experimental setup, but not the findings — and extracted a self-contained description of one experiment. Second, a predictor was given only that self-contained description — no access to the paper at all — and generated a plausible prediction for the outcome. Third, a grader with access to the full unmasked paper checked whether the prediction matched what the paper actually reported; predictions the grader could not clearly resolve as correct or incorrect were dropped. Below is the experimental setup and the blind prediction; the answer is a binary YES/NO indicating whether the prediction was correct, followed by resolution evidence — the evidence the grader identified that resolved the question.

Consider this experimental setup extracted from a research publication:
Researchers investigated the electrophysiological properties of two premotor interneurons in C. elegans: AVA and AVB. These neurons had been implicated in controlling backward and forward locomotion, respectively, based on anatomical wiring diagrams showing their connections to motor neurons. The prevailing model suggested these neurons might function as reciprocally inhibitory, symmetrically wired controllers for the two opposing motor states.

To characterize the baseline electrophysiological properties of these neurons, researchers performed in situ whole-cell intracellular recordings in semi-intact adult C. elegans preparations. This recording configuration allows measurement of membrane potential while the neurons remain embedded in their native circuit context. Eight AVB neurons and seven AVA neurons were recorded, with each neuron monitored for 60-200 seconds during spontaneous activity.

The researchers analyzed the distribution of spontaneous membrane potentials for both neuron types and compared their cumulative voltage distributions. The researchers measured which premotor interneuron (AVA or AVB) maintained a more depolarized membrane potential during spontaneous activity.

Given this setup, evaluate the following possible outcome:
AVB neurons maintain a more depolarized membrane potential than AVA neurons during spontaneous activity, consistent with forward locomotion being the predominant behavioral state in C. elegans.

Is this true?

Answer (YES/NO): NO